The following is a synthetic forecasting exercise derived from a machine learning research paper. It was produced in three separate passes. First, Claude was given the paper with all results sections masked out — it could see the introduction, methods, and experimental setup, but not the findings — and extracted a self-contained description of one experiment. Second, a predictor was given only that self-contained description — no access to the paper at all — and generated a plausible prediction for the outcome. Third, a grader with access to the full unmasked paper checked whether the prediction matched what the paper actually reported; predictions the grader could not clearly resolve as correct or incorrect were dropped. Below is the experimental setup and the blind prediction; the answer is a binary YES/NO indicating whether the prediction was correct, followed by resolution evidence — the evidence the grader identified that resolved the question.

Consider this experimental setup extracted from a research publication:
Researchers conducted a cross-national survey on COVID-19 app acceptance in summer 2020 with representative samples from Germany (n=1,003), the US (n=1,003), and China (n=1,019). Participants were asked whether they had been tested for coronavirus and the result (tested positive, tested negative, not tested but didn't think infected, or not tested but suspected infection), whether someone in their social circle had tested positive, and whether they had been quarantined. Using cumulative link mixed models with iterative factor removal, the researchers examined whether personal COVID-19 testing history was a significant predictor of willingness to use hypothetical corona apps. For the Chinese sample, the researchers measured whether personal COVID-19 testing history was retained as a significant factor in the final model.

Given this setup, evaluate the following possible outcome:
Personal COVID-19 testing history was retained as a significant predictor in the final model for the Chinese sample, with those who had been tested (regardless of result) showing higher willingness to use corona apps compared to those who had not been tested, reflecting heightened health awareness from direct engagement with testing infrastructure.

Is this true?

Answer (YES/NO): NO